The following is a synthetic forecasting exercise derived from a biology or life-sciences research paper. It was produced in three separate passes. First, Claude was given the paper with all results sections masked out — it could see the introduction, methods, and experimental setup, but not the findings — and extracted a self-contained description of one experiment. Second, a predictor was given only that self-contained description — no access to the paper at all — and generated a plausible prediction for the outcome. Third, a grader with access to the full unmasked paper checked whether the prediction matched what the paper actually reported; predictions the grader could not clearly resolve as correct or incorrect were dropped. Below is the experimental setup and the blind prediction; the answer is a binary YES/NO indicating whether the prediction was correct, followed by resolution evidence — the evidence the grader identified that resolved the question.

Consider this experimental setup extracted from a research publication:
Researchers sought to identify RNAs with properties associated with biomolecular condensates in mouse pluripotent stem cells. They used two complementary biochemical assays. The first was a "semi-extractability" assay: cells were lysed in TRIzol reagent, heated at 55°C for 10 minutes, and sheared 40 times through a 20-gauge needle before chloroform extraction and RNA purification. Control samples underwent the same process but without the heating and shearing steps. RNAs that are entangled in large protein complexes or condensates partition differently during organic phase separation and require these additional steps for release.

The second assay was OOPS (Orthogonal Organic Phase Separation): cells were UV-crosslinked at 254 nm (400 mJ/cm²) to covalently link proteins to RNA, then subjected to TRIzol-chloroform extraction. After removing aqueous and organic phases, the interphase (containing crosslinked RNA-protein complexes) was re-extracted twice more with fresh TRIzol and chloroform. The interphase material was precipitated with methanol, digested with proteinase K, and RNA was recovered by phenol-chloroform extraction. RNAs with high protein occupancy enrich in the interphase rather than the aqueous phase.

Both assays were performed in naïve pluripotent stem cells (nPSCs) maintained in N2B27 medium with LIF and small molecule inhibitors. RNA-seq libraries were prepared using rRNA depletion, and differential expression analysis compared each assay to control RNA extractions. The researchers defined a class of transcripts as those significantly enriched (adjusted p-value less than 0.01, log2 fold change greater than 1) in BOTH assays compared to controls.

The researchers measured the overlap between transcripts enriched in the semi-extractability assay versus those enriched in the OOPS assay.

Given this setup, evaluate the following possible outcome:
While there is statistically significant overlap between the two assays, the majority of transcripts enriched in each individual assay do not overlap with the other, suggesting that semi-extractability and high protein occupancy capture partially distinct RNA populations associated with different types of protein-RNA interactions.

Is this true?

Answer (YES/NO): NO